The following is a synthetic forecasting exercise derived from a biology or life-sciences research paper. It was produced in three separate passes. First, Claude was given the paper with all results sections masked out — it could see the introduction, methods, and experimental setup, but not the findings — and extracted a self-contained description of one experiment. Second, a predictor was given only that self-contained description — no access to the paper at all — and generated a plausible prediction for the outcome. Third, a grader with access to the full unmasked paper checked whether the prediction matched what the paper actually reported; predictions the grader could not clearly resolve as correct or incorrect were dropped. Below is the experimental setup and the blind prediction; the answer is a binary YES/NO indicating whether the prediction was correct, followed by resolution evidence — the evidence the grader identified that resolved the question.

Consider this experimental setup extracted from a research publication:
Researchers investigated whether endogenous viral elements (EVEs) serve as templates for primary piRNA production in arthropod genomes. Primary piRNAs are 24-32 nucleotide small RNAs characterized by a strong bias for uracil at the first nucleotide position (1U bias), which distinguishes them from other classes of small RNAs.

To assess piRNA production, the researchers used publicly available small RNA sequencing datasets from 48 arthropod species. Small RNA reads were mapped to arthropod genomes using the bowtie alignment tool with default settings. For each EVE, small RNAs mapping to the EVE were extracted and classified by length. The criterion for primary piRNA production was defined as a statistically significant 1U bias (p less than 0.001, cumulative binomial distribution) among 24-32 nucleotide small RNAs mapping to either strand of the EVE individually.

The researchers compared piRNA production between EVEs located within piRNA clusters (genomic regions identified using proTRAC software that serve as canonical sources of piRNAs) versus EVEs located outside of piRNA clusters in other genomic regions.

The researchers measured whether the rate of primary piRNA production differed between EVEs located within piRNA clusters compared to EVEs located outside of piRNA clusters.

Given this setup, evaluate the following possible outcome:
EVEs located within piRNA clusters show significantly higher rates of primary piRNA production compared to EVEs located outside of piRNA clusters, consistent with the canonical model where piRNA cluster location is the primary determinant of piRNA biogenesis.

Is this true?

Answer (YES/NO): YES